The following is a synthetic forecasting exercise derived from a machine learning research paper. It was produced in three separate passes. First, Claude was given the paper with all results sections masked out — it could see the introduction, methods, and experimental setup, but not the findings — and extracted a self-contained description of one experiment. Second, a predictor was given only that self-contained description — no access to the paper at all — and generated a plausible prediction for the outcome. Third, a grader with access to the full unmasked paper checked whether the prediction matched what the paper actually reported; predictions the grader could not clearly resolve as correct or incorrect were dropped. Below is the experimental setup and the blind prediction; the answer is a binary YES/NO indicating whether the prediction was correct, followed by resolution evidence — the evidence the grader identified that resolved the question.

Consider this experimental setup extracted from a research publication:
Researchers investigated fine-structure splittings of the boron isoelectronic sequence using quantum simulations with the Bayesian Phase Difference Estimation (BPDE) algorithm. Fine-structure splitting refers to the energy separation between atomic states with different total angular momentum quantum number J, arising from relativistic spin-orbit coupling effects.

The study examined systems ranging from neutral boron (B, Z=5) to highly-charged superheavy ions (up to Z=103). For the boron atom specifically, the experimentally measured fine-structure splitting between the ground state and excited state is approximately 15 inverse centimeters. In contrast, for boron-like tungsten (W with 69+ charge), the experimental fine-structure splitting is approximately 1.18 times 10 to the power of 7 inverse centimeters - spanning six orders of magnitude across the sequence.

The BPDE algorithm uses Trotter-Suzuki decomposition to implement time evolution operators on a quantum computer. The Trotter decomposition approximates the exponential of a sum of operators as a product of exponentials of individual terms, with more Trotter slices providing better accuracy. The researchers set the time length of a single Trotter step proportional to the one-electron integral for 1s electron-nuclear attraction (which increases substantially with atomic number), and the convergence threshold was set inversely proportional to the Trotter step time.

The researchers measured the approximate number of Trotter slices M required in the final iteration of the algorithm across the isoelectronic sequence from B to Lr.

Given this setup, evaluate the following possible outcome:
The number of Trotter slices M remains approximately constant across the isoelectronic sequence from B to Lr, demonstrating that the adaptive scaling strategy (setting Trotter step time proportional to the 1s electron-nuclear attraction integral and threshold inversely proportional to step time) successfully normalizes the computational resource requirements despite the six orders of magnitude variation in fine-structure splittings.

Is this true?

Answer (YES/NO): YES